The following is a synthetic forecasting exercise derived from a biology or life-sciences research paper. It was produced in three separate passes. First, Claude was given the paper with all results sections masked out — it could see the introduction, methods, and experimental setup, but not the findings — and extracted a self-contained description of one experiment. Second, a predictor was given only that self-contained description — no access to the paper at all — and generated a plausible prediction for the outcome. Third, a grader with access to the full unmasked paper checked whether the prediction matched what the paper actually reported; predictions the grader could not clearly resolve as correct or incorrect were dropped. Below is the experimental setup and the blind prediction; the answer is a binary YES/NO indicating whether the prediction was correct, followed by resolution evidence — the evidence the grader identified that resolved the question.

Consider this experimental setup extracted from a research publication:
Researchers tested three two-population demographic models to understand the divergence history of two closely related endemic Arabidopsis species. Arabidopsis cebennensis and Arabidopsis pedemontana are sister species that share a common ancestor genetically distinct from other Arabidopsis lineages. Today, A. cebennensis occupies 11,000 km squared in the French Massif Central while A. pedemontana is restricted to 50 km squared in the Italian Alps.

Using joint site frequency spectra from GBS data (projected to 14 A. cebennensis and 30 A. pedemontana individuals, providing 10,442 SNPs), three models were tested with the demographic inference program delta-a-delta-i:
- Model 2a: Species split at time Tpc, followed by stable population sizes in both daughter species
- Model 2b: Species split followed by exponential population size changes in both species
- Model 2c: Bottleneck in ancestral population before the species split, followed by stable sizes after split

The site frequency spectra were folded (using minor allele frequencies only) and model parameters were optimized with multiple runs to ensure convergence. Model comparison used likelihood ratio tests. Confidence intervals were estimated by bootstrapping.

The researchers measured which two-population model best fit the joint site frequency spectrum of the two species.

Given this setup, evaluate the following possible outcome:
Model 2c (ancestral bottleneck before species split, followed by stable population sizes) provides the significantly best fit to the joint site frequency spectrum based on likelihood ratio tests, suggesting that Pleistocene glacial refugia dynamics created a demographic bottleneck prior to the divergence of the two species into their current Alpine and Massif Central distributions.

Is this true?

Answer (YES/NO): NO